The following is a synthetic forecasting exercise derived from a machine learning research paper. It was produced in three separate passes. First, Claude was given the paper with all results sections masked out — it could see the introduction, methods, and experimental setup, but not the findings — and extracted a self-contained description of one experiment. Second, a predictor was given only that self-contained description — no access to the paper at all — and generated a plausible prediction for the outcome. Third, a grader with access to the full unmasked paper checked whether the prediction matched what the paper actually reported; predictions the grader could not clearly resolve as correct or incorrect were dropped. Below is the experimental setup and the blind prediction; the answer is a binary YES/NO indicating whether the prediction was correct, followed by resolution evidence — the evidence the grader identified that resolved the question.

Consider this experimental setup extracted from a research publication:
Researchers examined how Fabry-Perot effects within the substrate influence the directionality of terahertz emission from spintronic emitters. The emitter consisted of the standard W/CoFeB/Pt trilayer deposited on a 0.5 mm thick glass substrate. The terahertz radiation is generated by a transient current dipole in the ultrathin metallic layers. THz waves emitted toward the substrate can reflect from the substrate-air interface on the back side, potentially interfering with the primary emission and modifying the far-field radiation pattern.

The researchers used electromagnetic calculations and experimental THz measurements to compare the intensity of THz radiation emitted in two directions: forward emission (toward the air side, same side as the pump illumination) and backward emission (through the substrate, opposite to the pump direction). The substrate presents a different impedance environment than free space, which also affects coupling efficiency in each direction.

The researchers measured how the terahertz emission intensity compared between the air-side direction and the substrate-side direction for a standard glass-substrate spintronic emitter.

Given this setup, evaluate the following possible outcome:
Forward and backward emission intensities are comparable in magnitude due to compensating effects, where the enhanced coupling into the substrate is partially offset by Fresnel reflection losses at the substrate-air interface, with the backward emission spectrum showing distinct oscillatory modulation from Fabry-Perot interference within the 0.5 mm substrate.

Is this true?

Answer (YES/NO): NO